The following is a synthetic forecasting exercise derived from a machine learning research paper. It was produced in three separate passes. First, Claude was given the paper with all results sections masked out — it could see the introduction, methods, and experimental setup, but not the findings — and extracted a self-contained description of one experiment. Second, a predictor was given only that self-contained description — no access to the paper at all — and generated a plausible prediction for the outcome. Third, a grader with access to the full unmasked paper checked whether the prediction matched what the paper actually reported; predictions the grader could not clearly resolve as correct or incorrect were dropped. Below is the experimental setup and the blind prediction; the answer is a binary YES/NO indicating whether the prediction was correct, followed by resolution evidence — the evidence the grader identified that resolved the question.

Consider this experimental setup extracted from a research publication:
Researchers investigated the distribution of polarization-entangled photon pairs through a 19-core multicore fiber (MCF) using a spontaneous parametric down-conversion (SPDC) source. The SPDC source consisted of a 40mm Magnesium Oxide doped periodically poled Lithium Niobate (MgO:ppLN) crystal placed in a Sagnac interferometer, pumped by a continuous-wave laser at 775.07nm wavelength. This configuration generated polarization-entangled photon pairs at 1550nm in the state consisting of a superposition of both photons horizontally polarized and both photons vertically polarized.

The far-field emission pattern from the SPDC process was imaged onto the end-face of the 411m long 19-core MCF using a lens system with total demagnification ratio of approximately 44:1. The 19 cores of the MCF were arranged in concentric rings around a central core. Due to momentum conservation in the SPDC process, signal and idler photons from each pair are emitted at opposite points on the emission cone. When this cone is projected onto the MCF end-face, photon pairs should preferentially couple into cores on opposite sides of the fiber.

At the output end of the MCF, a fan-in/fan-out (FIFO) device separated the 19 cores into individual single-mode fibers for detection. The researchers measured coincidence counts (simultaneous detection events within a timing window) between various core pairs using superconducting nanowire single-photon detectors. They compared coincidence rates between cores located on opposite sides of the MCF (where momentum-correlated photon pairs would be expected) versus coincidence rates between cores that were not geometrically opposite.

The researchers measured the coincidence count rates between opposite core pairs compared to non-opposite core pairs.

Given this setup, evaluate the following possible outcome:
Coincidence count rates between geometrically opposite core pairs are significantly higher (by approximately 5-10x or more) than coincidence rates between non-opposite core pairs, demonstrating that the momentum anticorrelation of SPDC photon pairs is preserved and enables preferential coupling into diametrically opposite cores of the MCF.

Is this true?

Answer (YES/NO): YES